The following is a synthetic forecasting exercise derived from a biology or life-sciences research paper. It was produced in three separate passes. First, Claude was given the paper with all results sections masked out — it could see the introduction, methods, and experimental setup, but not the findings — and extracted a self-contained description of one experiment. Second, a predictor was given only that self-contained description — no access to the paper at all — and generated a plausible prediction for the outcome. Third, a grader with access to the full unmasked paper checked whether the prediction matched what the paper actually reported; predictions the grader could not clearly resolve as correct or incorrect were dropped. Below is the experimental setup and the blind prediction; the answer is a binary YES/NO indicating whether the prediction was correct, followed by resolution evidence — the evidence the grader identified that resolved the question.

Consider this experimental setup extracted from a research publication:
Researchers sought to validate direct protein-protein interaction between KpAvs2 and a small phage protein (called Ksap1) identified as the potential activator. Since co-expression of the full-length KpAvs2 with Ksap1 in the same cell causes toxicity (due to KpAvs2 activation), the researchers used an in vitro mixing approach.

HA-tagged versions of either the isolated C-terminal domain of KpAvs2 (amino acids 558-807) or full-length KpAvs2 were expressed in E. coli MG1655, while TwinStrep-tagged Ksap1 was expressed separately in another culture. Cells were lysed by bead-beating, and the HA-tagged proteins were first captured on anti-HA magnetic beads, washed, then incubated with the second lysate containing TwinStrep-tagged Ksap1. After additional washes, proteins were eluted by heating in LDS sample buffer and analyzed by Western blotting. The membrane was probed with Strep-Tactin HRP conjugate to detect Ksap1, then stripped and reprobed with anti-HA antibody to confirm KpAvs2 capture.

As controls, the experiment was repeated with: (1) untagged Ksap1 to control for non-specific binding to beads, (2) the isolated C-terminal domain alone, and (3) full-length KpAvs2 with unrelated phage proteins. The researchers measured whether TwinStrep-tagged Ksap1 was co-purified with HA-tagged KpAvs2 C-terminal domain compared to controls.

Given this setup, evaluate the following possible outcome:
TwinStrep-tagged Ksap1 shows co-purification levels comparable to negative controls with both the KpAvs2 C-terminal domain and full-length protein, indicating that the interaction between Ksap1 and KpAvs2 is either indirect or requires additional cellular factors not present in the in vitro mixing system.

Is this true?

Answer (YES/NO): NO